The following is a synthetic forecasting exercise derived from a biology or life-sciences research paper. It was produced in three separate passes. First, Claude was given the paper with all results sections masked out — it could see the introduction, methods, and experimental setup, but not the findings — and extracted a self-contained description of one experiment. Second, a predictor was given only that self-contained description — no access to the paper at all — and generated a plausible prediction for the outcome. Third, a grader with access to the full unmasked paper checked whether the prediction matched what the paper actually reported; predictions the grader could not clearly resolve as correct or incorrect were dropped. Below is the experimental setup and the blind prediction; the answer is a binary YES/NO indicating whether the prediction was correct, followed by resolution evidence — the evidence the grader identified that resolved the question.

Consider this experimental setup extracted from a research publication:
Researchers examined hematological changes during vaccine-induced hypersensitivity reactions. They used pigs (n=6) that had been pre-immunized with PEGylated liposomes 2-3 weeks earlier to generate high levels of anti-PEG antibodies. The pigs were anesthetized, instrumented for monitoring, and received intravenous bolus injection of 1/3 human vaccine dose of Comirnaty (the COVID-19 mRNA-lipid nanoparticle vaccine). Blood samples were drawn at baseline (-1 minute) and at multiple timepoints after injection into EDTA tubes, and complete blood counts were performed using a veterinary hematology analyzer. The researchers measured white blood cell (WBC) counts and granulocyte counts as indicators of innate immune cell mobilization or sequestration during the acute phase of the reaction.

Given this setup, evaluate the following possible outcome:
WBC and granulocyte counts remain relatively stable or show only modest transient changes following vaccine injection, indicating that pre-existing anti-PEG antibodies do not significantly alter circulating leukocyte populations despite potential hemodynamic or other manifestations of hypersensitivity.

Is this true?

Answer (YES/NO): NO